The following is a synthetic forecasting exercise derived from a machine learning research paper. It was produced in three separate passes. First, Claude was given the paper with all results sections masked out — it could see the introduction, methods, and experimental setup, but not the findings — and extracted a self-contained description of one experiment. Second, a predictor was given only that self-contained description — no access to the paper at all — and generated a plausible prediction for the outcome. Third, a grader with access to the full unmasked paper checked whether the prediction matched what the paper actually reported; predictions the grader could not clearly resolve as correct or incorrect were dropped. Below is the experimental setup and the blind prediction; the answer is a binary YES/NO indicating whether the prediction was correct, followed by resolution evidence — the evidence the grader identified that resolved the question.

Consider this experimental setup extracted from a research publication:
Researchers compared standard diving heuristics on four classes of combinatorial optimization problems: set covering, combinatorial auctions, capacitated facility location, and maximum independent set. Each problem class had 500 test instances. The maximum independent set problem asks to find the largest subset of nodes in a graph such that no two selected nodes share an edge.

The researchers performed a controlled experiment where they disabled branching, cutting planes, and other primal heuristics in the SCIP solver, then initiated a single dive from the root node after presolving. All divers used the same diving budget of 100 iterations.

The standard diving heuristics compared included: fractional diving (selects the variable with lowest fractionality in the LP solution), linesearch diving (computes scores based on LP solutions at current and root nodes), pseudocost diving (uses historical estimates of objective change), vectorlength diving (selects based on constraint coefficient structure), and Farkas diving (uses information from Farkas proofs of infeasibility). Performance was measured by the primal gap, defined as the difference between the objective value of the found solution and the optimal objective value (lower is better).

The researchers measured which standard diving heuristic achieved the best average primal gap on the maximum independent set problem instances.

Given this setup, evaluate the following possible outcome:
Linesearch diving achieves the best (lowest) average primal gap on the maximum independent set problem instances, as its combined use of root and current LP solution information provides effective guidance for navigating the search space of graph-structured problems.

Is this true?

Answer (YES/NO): NO